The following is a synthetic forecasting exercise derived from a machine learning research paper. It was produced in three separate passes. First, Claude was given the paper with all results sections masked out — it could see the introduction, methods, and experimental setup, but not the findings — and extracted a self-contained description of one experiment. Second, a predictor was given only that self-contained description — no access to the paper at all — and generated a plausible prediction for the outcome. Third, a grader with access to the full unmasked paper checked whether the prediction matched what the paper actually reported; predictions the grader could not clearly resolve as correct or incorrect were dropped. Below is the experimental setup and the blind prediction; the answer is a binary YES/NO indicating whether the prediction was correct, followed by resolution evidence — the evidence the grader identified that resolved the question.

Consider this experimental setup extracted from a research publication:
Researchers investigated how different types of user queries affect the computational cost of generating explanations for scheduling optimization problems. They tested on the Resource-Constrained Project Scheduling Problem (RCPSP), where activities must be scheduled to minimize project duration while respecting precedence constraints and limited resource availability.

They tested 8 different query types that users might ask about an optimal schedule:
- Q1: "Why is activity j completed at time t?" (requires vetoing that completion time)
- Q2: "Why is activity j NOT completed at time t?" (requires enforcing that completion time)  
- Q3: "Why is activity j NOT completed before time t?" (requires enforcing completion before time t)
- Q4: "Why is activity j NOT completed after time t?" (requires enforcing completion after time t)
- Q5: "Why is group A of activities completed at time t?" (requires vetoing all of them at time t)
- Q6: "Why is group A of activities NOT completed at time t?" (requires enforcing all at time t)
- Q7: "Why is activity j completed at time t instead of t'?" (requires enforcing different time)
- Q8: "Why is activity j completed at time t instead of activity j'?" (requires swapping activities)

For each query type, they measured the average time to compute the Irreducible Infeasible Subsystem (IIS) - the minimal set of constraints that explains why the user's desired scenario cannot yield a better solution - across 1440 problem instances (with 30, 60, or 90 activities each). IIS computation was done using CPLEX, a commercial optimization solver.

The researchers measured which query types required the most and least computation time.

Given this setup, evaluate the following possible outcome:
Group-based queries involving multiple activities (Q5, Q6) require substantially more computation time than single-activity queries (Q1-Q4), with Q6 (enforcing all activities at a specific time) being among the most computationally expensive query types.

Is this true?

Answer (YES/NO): NO